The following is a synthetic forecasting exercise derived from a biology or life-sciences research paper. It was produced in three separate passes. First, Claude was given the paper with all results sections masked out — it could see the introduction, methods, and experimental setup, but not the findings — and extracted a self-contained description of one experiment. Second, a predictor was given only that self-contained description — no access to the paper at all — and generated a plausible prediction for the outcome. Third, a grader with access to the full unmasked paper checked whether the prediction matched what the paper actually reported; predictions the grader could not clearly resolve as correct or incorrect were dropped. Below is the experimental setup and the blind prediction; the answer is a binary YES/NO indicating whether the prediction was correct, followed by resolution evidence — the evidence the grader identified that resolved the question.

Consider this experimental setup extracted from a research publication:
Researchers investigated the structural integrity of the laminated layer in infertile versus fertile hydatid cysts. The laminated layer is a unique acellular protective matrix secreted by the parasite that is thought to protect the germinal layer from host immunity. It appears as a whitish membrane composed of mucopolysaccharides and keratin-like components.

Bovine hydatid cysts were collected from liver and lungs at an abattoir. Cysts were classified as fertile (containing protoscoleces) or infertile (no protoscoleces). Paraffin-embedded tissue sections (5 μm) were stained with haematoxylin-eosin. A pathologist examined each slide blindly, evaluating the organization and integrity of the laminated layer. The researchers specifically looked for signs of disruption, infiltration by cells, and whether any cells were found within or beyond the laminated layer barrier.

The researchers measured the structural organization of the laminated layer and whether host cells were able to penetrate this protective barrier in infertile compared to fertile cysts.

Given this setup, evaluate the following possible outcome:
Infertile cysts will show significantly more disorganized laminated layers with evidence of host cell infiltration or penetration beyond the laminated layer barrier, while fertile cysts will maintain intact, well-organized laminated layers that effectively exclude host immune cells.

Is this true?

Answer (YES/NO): YES